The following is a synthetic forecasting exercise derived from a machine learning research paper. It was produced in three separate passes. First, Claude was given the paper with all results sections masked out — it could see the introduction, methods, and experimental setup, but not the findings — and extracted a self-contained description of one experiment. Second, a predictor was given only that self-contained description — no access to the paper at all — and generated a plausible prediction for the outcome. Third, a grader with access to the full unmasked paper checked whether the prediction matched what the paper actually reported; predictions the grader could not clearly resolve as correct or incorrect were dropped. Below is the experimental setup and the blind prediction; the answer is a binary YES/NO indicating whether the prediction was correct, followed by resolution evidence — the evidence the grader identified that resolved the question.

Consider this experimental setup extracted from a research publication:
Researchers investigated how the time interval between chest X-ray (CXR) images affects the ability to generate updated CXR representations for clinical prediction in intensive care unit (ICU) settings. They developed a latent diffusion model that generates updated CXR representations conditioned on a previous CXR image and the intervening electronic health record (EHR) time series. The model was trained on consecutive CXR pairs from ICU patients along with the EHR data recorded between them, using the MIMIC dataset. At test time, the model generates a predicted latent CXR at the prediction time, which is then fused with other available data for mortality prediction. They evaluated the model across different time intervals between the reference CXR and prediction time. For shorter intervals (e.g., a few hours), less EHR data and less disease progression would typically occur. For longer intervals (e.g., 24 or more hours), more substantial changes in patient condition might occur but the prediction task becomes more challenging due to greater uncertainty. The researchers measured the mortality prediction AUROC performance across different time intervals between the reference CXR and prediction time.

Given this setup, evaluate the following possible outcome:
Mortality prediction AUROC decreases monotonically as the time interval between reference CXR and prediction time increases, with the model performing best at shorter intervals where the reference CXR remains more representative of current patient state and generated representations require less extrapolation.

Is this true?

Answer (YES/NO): NO